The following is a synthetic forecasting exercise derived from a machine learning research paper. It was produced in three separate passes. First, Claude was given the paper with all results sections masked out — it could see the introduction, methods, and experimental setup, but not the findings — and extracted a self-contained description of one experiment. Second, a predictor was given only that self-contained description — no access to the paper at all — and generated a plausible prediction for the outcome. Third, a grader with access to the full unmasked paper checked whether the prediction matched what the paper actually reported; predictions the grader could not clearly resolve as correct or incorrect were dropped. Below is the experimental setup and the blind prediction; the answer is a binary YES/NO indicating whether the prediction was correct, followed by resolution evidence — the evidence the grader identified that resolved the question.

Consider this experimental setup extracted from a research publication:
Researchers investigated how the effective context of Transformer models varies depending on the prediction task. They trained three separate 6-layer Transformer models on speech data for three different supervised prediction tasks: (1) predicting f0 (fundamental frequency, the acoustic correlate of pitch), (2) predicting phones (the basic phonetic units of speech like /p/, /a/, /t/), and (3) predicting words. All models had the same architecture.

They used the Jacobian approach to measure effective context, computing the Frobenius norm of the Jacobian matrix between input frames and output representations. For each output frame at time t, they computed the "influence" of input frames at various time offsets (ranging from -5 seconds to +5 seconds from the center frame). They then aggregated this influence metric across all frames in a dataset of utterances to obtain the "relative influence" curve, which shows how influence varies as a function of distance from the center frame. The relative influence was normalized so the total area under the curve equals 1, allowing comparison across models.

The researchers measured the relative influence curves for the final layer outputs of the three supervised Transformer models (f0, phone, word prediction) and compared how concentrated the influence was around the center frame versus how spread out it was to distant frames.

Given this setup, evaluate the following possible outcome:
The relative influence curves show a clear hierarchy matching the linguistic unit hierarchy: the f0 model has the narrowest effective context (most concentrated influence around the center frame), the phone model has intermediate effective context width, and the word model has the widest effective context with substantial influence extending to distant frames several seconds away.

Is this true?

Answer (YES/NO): NO